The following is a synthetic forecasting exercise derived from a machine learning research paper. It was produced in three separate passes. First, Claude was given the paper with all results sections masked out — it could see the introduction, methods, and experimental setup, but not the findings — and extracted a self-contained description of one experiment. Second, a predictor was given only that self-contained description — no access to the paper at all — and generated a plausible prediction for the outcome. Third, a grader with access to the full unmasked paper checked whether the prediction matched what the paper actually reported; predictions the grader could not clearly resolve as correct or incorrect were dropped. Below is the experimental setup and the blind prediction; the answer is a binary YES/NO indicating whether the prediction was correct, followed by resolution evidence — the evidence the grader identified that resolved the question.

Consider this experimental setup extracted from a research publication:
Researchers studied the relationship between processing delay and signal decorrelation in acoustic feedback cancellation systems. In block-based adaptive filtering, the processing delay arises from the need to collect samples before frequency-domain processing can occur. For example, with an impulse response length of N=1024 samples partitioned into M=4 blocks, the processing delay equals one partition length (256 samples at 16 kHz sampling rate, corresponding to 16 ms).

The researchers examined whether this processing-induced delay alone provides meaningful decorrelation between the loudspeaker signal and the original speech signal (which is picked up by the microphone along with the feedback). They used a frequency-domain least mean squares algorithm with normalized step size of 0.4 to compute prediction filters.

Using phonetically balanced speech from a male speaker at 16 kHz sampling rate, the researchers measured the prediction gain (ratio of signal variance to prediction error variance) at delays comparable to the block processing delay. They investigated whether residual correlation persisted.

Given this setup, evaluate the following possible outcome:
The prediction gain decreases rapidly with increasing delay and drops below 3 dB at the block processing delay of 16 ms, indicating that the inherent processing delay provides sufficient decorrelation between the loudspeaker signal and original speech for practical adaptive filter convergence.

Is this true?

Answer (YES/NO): NO